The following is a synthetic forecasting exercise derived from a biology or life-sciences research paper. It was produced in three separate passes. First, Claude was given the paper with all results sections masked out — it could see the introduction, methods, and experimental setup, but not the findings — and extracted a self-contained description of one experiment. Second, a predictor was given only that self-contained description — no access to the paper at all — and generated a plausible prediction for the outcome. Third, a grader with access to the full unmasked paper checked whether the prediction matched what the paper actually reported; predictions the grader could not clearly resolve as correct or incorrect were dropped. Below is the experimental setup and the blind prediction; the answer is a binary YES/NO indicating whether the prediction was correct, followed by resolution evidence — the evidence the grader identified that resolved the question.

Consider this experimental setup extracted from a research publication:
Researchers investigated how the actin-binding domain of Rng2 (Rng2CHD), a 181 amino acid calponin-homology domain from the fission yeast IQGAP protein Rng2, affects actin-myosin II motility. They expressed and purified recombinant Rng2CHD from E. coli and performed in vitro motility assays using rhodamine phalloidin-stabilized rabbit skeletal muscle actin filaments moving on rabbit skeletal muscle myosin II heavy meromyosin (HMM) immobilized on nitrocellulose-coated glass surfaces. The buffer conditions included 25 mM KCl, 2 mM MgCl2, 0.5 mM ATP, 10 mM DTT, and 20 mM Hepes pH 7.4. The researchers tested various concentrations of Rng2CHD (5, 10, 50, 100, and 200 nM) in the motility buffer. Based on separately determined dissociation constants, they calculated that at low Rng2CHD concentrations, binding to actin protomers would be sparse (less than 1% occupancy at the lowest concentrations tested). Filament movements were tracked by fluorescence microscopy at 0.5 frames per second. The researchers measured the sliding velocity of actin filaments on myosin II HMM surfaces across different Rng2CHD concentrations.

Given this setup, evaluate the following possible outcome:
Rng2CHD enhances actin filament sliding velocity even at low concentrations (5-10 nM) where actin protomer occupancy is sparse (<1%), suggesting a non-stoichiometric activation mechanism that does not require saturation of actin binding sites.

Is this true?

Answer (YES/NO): NO